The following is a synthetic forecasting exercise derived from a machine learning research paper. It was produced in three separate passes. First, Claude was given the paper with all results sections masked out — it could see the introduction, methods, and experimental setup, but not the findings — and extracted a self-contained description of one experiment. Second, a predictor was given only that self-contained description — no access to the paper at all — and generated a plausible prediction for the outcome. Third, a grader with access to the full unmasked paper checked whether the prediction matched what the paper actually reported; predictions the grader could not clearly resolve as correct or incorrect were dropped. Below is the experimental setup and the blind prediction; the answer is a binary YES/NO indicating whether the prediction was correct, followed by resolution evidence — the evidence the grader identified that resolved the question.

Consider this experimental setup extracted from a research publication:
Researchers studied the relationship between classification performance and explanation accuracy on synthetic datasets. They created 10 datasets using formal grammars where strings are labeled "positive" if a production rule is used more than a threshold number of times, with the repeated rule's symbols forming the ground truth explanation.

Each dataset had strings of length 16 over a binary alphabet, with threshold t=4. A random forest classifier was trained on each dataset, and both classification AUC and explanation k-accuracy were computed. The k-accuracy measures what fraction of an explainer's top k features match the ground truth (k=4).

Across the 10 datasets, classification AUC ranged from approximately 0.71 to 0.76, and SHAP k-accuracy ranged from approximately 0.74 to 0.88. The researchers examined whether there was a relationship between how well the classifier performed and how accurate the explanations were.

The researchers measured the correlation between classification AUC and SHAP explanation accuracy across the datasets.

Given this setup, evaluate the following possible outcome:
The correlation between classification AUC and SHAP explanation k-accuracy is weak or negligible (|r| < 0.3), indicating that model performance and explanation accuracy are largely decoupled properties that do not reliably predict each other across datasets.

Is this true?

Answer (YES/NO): NO